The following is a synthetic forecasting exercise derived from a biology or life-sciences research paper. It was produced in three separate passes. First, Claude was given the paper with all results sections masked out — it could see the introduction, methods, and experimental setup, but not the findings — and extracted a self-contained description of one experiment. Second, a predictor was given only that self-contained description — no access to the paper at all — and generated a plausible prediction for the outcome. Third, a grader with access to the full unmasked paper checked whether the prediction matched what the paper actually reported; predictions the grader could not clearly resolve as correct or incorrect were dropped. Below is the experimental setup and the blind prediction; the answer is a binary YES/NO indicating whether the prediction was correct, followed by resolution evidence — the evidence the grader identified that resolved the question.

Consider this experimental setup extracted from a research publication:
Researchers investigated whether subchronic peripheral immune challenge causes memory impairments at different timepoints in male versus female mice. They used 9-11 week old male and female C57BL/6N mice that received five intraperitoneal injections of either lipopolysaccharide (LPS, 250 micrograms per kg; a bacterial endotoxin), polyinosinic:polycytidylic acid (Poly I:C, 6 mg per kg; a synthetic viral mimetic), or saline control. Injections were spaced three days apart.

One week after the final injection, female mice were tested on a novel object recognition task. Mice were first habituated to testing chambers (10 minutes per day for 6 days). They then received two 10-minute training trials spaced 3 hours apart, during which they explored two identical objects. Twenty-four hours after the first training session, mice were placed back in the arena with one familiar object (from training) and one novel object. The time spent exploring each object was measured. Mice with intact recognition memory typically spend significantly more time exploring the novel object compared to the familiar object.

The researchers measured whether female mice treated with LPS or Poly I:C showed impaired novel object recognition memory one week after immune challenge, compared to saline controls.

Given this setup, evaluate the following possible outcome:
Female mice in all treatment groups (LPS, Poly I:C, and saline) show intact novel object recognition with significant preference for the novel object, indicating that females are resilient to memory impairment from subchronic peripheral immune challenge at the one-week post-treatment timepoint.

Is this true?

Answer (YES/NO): NO